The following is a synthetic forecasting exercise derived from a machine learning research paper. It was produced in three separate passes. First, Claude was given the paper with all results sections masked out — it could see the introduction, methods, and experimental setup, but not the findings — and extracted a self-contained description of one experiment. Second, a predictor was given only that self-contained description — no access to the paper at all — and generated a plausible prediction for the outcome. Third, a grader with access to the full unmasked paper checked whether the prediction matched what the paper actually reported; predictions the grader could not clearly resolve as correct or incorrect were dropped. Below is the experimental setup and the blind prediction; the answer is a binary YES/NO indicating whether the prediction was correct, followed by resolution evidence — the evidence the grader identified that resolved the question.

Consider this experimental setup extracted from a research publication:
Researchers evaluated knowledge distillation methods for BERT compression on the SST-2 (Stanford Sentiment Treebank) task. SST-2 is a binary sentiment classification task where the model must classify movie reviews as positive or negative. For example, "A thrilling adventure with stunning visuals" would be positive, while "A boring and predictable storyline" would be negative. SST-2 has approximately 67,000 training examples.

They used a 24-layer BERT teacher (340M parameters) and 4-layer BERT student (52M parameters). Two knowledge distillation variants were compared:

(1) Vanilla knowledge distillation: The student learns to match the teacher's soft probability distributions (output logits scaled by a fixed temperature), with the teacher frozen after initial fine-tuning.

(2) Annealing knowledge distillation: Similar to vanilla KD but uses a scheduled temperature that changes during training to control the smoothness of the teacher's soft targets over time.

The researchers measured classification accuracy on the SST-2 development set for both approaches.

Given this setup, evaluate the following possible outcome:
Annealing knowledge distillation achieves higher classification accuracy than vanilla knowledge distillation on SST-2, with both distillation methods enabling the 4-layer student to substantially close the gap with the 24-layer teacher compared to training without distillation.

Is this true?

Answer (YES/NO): NO